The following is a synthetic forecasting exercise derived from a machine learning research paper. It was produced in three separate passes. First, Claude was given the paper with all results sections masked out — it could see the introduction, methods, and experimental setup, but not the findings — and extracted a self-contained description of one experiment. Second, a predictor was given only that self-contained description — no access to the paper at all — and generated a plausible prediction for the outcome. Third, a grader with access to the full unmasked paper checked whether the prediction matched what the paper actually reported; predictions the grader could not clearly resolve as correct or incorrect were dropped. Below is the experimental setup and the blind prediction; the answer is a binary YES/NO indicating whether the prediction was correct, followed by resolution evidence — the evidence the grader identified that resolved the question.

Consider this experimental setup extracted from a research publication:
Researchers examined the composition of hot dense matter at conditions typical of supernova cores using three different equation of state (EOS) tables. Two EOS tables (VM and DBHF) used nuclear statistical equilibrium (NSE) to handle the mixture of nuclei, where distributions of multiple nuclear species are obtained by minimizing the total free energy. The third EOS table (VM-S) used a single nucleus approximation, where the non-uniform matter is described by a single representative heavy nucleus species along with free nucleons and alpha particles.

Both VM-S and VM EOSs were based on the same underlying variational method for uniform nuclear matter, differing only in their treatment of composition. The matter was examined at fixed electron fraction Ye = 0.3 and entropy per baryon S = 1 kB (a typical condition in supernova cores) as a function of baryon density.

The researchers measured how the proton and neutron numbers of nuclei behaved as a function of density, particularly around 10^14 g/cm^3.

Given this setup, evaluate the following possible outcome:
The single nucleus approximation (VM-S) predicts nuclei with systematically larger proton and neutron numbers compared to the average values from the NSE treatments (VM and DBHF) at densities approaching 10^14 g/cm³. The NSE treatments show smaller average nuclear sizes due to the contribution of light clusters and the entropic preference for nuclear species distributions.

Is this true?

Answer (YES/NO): YES